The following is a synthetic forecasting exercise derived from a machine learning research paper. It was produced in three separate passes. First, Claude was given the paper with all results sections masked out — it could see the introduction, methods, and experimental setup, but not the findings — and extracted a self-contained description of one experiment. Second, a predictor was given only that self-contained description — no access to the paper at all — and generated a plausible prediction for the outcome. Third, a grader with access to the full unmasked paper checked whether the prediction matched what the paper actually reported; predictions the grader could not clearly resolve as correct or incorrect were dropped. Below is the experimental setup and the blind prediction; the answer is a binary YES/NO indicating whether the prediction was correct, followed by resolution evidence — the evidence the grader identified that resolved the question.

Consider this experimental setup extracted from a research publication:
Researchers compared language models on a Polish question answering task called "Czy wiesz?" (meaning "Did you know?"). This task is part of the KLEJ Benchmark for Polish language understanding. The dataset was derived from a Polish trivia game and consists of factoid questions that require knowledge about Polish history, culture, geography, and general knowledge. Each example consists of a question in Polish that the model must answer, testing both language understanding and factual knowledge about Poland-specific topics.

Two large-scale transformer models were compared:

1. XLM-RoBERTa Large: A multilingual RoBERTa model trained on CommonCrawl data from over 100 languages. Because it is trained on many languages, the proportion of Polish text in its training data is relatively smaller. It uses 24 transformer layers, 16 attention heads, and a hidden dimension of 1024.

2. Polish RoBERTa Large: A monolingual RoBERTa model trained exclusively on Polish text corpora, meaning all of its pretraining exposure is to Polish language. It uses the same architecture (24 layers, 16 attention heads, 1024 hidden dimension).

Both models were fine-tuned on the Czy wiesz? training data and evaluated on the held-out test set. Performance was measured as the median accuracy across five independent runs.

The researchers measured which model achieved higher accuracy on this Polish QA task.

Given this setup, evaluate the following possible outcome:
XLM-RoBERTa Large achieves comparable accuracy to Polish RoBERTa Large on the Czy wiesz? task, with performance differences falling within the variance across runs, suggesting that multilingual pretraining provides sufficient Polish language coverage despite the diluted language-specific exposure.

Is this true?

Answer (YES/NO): NO